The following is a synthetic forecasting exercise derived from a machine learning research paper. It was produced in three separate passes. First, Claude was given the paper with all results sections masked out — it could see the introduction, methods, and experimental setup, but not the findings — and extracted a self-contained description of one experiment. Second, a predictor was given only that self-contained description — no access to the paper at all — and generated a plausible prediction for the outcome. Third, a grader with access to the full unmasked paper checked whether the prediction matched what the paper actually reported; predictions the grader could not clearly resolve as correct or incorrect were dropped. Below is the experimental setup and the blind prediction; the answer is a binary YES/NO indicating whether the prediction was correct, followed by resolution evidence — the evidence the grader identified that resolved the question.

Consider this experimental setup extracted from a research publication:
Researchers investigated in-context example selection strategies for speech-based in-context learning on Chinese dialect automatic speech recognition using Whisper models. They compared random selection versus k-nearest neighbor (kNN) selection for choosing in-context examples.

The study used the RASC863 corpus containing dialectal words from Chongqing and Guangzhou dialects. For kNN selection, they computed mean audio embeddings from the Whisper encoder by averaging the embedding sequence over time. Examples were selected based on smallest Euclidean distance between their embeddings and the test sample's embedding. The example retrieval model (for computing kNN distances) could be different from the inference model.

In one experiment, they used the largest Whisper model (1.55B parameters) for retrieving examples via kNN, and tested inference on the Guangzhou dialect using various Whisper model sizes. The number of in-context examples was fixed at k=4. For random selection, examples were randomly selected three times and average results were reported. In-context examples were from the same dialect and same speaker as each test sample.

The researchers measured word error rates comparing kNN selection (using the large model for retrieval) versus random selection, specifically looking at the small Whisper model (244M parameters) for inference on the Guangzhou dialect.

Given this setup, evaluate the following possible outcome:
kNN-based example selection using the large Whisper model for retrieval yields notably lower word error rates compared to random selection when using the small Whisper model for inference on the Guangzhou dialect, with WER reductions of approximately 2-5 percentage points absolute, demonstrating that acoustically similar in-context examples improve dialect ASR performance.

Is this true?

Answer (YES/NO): NO